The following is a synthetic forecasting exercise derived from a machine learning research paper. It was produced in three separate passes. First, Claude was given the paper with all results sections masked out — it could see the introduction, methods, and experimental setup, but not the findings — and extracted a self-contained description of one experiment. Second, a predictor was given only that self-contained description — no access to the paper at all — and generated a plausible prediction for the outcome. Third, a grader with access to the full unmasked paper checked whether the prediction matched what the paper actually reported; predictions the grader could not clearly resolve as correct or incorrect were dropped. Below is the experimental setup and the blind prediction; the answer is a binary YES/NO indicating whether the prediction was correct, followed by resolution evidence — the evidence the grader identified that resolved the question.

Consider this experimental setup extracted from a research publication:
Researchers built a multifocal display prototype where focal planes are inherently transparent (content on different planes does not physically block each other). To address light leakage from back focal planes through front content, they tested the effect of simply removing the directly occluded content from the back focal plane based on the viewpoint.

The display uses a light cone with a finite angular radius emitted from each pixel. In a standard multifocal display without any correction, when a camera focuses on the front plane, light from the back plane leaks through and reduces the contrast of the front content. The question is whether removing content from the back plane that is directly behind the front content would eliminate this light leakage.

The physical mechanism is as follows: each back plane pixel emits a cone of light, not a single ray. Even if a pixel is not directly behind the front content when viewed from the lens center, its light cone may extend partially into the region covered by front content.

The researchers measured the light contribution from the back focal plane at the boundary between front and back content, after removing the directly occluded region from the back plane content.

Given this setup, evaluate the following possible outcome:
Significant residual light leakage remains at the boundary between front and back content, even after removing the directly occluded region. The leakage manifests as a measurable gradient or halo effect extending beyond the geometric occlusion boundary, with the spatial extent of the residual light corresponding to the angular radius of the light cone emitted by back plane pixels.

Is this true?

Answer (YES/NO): YES